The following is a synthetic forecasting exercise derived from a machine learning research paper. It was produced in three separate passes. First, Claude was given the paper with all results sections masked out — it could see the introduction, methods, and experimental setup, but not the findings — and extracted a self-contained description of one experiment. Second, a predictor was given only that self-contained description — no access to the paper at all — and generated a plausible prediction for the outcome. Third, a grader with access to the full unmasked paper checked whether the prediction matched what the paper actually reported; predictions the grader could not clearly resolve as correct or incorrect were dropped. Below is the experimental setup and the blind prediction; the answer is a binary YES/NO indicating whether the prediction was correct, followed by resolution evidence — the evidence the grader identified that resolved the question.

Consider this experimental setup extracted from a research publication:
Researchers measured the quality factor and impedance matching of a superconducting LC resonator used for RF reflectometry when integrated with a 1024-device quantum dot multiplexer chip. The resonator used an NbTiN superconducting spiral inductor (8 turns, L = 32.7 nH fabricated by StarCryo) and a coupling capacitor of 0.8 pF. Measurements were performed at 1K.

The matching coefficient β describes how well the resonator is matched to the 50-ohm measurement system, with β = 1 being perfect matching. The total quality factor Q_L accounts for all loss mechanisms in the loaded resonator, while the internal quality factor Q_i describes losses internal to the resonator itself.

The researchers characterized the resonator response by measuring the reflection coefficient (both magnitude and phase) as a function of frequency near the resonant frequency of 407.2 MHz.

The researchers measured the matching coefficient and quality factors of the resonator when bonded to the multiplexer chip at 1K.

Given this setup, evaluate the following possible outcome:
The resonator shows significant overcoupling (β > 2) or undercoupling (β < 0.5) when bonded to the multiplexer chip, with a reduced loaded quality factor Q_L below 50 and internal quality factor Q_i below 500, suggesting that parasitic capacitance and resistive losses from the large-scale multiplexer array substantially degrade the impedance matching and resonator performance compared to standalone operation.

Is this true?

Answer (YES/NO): NO